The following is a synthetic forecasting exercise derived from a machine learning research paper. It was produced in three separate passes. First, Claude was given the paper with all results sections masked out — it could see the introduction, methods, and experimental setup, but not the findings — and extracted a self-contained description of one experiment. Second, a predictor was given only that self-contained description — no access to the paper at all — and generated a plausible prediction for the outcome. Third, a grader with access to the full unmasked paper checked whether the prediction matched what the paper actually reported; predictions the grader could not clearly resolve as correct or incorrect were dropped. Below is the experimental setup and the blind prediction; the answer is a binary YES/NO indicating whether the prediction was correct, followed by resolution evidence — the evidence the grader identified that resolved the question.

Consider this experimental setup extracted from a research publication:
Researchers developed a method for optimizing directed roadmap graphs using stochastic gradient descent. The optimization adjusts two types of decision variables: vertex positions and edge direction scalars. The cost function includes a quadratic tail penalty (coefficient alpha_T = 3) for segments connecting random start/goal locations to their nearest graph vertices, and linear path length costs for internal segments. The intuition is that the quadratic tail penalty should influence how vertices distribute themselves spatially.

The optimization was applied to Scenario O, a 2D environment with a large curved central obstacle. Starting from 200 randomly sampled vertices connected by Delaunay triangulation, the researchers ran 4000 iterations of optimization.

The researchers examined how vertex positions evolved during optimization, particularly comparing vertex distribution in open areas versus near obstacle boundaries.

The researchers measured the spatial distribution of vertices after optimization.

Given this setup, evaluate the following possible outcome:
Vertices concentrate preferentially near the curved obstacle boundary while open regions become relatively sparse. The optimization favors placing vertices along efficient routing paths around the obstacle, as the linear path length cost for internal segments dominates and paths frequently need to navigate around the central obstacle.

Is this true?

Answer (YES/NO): NO